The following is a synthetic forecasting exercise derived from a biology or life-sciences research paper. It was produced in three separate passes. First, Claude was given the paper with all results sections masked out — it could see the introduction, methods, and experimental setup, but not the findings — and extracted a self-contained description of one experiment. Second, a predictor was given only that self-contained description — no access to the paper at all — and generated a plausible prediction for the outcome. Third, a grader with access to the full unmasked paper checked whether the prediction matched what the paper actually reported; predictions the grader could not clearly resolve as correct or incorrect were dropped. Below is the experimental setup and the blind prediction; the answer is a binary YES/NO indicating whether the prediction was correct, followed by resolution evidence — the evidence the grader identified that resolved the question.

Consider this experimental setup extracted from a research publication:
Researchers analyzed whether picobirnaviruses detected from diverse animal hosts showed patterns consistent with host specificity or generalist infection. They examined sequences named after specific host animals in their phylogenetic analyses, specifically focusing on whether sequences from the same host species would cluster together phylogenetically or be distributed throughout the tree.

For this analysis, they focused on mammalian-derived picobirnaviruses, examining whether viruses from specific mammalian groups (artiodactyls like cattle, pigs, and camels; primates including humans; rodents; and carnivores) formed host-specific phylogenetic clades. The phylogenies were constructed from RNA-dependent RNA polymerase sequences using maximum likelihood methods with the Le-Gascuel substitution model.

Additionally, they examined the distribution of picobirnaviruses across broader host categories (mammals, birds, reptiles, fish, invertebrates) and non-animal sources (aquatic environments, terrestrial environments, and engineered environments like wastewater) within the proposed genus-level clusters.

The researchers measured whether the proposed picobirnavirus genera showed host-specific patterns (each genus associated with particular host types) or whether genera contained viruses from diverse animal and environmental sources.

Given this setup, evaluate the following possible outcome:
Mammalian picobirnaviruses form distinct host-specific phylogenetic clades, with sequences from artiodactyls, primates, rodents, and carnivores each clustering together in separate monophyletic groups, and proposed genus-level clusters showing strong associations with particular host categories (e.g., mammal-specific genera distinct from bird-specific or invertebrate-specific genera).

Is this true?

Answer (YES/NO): NO